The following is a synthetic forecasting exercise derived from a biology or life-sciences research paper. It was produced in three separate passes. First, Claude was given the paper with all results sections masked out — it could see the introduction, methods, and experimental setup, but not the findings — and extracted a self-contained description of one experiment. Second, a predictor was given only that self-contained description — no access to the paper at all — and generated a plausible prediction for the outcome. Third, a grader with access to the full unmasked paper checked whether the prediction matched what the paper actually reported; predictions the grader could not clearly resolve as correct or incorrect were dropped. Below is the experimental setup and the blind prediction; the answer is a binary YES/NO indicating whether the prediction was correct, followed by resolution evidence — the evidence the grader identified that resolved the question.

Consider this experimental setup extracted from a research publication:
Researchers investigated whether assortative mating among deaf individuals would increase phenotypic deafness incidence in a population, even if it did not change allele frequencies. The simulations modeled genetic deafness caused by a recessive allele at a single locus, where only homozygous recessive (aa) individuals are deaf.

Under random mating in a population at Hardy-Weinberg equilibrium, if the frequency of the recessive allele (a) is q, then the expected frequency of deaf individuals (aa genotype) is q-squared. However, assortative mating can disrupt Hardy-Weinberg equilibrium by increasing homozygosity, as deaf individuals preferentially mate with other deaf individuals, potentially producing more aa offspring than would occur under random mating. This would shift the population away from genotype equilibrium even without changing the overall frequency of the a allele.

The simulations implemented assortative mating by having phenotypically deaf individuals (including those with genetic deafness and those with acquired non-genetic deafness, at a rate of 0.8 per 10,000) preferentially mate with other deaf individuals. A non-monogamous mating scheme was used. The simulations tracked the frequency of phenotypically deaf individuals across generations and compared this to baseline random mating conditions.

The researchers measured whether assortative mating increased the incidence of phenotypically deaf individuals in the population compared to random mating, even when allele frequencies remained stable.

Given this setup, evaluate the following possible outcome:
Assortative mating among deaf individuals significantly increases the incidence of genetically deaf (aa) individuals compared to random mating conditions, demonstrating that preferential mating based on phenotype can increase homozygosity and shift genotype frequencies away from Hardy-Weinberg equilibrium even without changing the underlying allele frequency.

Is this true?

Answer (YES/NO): YES